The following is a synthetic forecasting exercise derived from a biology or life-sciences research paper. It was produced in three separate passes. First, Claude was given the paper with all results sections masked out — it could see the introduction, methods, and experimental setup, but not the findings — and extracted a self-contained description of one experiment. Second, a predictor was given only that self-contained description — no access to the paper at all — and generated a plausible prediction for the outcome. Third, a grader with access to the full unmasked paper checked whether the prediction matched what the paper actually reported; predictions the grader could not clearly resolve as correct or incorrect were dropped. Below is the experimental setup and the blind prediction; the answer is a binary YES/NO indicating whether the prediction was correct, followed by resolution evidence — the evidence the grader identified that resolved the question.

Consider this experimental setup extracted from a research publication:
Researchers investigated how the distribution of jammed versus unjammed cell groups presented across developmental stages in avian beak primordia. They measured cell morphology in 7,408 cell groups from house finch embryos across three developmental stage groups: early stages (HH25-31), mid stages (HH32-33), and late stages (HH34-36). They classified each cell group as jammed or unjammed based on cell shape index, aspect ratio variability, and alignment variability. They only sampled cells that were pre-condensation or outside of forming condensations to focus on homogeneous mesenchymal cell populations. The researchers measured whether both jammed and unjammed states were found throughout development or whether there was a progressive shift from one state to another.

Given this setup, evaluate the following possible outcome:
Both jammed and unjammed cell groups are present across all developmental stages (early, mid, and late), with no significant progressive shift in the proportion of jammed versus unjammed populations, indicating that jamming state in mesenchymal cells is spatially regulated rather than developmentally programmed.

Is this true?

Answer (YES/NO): YES